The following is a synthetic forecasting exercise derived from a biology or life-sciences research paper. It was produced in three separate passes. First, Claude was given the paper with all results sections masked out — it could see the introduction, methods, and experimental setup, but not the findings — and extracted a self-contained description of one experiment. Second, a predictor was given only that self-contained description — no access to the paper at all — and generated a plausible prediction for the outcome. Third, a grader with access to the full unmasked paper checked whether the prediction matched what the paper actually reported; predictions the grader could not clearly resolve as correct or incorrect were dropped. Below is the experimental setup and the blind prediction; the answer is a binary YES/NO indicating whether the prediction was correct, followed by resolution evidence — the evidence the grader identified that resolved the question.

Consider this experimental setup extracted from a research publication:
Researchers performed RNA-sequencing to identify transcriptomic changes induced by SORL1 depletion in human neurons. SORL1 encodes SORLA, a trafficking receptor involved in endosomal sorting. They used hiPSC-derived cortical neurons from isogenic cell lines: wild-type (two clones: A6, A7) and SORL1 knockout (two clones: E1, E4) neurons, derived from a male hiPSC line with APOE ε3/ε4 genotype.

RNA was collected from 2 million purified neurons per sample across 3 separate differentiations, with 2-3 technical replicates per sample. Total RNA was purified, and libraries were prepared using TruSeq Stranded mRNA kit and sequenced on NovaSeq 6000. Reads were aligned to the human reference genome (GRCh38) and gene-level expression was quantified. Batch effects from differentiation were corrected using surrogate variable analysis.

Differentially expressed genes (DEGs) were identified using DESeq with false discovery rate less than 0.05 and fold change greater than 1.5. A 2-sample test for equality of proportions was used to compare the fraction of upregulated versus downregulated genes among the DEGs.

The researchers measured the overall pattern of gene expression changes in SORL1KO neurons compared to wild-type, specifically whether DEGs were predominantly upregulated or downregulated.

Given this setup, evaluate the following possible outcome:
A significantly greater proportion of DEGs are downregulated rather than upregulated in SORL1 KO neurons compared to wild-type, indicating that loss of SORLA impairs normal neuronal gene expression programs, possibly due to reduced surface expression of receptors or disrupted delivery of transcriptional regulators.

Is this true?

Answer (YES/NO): YES